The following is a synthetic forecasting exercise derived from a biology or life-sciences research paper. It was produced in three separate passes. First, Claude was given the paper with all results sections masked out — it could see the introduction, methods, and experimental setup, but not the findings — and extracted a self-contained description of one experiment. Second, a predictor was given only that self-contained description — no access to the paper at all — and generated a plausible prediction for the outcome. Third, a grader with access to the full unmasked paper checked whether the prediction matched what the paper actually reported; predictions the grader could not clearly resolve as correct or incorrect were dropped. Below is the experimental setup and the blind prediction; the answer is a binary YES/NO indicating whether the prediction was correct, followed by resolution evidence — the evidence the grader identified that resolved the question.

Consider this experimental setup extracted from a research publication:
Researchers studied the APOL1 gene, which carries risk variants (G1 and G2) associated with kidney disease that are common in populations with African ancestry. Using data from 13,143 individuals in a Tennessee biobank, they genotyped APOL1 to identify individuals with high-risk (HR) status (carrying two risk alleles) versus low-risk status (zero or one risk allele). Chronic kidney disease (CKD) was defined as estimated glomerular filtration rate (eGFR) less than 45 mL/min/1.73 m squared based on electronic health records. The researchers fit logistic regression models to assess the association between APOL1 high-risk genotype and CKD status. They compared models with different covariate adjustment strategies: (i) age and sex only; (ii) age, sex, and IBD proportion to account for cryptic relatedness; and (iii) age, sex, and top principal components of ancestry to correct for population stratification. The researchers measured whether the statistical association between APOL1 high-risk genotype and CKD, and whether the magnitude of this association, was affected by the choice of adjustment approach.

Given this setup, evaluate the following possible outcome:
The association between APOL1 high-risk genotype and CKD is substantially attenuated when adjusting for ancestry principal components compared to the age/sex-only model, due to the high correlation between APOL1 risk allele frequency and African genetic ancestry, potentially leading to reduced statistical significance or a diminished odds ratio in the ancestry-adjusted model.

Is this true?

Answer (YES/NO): NO